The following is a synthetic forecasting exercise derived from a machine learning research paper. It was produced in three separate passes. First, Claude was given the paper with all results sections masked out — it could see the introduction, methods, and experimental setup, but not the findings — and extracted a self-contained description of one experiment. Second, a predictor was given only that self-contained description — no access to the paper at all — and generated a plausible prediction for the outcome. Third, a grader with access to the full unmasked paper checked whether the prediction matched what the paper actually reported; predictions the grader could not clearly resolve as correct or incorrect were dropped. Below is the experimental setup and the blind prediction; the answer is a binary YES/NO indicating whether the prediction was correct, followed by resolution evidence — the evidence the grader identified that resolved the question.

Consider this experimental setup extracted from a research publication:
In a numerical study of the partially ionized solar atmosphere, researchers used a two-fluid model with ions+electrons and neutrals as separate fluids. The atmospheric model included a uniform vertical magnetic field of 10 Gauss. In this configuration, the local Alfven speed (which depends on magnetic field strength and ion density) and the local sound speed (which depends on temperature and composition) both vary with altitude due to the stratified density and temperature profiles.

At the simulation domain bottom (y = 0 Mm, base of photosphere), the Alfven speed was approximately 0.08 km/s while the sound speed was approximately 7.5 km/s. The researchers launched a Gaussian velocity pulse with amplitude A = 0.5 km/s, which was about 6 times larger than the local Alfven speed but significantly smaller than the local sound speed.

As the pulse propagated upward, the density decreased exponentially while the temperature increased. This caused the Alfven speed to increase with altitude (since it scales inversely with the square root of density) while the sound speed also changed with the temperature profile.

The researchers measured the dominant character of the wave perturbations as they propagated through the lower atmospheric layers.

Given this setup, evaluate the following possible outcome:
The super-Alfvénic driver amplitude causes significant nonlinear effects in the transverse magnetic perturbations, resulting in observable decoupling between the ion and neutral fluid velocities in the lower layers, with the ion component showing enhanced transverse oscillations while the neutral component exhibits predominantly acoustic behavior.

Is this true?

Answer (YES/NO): NO